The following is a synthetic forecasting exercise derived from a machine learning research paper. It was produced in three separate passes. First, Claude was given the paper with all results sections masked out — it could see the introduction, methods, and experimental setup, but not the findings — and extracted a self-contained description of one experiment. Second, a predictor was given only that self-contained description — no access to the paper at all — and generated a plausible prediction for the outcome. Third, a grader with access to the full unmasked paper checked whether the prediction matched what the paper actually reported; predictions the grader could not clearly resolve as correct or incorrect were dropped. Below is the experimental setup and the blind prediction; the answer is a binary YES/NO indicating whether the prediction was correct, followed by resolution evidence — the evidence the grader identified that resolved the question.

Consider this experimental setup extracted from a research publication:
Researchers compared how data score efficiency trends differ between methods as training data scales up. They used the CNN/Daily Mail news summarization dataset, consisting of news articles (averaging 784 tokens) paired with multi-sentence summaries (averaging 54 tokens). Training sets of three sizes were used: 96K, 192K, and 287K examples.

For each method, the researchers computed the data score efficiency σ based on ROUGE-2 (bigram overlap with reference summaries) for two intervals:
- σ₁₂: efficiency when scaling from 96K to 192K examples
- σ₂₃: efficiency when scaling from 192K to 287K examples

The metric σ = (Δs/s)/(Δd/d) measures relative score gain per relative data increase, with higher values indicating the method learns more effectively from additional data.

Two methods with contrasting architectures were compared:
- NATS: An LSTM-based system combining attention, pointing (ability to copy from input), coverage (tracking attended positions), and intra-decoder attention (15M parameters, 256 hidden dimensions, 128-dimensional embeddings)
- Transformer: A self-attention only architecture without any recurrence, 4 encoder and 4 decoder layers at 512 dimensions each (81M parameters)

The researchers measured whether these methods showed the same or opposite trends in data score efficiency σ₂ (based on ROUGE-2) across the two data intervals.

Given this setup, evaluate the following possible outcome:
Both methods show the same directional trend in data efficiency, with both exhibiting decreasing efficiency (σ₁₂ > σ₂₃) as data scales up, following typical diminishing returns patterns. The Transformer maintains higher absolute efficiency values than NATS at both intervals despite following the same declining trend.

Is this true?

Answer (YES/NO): NO